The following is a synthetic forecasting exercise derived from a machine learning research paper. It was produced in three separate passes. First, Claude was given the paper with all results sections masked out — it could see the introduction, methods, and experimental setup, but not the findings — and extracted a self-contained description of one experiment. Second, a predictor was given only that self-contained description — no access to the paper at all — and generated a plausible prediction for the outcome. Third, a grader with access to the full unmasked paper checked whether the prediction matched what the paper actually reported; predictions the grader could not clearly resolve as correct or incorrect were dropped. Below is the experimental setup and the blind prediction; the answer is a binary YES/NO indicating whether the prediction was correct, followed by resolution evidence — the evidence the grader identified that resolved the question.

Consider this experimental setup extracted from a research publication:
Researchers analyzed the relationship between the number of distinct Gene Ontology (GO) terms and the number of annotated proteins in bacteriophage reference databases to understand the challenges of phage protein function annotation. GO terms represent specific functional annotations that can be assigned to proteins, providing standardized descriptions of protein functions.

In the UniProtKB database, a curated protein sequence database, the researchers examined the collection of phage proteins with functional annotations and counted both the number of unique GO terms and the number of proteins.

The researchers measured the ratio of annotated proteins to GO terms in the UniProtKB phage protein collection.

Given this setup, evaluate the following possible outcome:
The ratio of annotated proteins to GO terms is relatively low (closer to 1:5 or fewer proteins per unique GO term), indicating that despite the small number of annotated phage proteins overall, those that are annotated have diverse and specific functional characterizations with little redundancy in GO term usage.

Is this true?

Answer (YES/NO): YES